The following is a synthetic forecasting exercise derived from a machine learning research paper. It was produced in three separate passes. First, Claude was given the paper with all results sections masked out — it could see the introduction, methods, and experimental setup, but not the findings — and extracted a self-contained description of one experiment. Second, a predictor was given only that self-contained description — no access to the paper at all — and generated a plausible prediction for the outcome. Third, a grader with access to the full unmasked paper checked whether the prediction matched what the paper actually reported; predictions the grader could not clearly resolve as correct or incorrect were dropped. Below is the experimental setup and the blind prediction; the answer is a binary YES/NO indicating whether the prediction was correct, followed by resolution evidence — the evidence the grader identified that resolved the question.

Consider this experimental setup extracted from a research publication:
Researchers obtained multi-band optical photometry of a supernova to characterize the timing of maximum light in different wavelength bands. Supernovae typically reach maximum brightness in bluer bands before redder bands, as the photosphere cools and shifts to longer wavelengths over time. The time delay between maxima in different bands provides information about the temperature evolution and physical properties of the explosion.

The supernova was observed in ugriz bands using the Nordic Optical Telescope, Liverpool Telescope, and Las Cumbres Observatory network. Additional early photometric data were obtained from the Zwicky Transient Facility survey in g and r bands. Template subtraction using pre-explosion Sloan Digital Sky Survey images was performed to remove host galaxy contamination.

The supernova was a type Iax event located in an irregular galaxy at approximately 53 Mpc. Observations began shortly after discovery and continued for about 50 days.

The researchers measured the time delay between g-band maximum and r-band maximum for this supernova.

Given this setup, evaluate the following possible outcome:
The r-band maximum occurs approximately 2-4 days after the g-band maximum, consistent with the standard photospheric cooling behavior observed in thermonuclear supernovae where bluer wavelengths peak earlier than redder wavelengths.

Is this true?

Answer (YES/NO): NO